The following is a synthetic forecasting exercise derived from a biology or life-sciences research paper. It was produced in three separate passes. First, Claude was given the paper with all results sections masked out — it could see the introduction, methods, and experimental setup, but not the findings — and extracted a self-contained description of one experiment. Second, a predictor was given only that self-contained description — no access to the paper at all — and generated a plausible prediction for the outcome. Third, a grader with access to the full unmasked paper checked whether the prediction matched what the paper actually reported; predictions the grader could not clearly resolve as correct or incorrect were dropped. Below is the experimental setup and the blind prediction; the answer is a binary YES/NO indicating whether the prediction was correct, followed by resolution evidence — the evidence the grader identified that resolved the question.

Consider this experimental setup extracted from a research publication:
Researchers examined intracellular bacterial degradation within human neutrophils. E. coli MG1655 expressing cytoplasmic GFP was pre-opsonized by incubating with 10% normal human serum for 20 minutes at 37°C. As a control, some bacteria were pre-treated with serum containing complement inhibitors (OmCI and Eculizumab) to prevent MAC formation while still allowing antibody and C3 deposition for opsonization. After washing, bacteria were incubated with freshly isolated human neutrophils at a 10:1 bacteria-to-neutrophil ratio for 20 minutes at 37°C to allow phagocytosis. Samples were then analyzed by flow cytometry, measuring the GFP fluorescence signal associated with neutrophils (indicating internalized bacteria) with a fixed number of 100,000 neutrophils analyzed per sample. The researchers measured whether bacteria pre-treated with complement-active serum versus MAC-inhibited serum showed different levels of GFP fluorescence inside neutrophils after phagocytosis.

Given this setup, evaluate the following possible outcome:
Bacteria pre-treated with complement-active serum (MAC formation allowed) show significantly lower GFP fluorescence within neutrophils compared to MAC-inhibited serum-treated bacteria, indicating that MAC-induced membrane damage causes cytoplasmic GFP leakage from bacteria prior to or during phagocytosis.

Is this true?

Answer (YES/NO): NO